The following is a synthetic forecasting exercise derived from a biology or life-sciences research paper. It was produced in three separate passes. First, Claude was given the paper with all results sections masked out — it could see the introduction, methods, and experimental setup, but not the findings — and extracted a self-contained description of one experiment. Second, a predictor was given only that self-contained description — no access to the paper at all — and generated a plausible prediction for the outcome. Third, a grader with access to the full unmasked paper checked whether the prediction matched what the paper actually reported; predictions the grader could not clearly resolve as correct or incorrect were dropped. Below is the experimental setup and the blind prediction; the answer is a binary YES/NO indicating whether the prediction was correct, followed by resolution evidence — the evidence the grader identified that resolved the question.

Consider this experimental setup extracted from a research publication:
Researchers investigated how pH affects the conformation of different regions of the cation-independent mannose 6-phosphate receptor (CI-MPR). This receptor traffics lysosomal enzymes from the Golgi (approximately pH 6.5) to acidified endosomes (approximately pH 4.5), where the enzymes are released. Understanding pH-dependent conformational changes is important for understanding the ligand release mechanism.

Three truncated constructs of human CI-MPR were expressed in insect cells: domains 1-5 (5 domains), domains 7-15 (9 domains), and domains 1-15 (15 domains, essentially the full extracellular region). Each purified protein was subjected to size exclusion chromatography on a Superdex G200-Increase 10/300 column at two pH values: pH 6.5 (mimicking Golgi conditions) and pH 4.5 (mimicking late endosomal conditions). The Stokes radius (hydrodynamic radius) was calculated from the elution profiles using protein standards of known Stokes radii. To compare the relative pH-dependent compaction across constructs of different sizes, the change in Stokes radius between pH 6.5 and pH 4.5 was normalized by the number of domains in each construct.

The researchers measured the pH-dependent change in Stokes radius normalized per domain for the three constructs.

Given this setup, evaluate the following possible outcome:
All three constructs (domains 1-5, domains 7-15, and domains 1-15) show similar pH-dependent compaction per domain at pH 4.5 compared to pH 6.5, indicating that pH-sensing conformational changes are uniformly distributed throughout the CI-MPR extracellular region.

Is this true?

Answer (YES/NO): NO